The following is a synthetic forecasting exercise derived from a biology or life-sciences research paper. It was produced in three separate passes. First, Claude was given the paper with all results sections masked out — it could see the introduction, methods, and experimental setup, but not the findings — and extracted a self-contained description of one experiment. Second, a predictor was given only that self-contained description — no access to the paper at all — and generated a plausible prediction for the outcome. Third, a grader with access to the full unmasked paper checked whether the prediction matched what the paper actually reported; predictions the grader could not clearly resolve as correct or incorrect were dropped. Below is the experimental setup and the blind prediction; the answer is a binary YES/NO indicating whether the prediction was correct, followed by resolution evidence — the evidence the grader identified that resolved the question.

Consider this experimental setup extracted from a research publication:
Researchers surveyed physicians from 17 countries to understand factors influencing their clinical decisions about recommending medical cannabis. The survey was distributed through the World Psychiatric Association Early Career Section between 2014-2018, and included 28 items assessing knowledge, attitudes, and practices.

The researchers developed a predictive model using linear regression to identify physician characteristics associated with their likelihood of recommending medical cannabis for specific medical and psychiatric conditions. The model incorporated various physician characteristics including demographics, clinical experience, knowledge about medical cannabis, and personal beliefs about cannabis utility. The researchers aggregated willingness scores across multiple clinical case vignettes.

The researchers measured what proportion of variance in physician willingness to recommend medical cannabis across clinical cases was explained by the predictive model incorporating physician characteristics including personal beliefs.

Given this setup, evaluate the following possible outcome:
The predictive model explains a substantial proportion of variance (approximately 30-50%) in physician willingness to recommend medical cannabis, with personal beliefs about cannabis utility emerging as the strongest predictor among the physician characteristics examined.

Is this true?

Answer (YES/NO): NO